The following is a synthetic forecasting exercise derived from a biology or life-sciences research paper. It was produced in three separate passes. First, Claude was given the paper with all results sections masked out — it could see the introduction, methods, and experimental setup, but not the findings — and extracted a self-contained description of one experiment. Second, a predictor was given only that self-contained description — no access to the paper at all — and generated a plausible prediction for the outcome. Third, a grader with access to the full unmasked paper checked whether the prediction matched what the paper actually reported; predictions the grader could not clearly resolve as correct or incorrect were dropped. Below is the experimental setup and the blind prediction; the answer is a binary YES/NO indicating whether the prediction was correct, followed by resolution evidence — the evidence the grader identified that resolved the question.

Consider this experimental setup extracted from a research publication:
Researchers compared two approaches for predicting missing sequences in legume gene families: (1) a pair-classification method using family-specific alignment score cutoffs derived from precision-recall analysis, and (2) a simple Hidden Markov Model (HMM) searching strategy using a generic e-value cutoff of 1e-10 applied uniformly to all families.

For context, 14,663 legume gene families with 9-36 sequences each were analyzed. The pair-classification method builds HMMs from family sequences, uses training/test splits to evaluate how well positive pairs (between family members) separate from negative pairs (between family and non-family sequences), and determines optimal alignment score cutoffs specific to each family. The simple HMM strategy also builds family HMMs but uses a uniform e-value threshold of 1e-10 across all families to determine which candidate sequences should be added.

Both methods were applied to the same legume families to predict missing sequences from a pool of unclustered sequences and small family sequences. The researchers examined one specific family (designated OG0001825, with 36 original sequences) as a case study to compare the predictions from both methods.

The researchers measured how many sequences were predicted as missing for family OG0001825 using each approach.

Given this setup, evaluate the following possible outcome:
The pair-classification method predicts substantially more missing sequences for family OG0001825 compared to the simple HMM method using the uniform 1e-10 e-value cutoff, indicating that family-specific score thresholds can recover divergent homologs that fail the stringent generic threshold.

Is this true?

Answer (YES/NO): NO